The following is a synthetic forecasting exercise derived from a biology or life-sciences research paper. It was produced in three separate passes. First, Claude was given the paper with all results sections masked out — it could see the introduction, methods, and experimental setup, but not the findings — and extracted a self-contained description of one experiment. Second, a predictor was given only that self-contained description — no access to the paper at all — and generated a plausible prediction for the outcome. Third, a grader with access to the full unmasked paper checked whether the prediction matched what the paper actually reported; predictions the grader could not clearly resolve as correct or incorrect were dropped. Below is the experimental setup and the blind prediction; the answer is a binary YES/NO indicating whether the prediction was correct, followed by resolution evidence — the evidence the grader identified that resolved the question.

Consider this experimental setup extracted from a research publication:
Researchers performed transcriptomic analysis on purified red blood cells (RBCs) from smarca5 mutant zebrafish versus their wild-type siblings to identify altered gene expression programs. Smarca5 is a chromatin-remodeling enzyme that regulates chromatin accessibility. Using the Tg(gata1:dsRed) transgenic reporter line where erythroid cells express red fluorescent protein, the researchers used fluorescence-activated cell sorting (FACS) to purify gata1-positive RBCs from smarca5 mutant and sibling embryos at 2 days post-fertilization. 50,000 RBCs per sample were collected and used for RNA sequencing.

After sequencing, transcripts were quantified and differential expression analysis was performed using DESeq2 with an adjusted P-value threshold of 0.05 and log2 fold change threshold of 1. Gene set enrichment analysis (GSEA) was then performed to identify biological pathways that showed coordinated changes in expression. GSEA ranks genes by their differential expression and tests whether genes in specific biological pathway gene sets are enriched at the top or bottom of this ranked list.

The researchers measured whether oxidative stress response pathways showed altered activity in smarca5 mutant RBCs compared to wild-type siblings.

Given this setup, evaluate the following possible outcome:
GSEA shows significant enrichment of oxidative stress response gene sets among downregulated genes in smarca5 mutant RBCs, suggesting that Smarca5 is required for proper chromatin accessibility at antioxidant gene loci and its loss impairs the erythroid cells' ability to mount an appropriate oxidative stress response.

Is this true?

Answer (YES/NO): NO